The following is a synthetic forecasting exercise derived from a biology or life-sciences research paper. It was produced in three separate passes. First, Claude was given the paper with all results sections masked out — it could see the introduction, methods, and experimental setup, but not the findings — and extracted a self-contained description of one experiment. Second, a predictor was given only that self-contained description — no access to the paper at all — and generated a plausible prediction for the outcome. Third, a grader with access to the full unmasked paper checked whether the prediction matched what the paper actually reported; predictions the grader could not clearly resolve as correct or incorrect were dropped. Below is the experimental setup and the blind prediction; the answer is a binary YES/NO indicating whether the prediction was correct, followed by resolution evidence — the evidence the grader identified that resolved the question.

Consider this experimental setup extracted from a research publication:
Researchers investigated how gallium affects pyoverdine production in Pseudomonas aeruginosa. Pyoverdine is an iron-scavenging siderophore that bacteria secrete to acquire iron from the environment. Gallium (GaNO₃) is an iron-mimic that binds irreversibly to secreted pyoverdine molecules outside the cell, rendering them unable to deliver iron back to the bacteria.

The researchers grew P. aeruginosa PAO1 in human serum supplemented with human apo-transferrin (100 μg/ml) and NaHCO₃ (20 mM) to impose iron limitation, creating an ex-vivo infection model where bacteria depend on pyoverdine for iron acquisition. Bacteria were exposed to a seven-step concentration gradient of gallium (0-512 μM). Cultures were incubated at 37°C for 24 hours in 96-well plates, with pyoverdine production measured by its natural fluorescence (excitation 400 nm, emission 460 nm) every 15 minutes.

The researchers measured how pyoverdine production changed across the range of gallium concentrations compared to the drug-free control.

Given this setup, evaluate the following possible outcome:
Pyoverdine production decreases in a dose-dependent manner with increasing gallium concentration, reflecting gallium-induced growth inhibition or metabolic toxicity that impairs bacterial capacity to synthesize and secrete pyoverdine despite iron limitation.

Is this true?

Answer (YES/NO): NO